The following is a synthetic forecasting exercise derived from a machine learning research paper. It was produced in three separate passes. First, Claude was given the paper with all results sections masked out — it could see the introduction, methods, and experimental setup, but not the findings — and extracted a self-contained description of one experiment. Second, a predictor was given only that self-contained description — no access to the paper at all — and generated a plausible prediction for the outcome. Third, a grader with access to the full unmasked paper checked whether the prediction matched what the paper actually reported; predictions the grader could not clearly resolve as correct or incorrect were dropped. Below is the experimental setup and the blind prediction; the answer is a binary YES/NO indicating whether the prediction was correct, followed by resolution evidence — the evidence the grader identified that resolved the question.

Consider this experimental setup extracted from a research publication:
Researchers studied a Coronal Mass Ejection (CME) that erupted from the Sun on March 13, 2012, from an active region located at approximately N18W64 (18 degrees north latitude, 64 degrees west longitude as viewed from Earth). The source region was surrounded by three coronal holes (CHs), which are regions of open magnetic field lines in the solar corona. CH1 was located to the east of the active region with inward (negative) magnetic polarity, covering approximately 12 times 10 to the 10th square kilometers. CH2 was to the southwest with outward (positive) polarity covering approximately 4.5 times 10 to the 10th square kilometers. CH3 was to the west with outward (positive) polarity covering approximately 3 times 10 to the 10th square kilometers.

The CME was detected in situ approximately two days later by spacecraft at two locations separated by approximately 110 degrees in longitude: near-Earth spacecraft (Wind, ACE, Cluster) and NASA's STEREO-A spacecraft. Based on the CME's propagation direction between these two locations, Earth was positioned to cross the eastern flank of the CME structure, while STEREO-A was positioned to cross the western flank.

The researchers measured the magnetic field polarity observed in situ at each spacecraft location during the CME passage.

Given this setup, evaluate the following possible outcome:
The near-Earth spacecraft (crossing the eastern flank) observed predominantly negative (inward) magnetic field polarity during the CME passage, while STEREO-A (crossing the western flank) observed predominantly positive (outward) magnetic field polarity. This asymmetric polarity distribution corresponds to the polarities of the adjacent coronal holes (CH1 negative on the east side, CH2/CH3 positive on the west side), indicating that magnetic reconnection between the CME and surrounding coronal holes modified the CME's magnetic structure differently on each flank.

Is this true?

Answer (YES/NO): NO